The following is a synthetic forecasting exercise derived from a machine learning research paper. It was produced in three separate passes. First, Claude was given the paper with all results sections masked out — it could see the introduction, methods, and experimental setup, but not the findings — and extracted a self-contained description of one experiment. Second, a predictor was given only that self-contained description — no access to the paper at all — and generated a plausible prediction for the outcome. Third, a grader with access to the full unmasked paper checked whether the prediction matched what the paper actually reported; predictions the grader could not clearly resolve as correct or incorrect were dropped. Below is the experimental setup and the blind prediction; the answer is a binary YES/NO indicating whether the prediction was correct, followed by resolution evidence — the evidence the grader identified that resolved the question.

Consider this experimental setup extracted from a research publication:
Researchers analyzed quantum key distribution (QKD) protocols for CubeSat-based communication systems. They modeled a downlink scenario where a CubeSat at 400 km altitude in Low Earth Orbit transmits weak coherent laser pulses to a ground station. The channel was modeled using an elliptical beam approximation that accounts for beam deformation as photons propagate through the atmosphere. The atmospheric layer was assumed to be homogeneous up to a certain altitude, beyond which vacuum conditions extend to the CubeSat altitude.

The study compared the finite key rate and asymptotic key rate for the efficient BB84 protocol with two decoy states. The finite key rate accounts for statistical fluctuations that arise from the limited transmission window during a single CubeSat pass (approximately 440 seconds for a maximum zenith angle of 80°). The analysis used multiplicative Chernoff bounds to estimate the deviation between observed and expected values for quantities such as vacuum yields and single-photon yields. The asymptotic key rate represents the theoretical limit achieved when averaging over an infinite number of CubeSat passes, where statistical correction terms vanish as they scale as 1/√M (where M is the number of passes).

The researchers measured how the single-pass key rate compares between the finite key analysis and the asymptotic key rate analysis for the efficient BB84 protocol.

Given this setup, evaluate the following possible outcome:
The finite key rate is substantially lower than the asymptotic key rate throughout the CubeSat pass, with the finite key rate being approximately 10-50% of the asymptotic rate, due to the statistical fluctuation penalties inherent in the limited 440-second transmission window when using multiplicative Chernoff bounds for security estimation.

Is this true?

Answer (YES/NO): NO